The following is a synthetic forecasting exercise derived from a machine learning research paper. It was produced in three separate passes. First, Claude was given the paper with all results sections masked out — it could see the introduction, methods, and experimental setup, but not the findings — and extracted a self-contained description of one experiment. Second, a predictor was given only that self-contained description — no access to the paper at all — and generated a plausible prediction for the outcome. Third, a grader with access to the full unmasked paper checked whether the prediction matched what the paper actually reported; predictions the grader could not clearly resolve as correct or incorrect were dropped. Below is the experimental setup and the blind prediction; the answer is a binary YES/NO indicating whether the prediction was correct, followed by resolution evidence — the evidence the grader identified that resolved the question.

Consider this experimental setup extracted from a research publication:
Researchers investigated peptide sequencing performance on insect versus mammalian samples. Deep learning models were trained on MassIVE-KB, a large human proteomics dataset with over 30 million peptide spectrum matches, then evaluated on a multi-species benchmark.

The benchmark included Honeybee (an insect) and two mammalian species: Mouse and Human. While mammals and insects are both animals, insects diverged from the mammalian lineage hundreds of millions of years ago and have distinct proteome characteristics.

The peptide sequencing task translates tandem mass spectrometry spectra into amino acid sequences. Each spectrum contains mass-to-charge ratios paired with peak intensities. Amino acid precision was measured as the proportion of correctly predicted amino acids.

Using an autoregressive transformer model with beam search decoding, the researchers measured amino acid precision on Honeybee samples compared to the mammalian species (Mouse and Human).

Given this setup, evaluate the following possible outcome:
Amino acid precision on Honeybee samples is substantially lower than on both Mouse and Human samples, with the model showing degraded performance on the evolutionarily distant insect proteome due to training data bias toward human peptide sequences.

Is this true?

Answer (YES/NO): NO